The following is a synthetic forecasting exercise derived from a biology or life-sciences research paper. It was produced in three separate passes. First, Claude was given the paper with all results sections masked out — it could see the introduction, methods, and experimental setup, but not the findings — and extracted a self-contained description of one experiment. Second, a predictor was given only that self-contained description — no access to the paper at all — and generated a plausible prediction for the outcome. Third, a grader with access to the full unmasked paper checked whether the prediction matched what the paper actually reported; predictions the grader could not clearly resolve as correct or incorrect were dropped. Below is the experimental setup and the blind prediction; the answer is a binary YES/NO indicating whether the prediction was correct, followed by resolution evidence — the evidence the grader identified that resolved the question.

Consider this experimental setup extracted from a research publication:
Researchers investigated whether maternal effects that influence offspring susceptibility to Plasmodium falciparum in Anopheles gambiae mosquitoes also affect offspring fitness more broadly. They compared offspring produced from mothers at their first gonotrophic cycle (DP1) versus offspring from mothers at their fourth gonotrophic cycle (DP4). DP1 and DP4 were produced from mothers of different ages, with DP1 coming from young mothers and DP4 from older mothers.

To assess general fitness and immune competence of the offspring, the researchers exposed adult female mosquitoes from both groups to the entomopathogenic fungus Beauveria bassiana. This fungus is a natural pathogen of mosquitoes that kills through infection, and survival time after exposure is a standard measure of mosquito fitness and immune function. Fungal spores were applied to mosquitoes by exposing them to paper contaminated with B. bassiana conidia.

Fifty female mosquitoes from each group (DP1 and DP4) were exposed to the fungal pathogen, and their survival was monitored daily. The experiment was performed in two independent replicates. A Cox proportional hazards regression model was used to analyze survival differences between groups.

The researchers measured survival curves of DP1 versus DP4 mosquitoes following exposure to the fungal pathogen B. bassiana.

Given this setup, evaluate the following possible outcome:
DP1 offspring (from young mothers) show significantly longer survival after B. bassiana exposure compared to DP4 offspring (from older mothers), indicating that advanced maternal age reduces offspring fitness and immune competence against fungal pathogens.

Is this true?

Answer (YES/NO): NO